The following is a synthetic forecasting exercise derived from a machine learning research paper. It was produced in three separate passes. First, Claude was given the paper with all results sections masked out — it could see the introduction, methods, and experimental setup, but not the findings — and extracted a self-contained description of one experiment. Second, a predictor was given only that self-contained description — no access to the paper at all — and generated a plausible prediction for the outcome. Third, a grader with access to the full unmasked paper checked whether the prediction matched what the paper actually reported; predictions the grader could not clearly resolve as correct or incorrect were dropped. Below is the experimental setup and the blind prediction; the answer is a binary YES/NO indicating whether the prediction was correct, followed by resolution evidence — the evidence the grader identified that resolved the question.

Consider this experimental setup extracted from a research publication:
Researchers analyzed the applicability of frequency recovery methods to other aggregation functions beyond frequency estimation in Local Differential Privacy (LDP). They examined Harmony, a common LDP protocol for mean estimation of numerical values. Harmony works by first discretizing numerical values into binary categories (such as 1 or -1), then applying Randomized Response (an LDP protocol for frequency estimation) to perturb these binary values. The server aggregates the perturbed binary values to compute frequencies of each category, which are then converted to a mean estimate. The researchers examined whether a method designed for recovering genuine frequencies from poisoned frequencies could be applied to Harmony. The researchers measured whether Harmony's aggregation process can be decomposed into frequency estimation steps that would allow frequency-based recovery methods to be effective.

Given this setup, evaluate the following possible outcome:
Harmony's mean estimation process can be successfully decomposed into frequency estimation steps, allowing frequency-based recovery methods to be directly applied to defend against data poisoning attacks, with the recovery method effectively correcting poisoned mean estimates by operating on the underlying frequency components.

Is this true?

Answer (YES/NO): YES